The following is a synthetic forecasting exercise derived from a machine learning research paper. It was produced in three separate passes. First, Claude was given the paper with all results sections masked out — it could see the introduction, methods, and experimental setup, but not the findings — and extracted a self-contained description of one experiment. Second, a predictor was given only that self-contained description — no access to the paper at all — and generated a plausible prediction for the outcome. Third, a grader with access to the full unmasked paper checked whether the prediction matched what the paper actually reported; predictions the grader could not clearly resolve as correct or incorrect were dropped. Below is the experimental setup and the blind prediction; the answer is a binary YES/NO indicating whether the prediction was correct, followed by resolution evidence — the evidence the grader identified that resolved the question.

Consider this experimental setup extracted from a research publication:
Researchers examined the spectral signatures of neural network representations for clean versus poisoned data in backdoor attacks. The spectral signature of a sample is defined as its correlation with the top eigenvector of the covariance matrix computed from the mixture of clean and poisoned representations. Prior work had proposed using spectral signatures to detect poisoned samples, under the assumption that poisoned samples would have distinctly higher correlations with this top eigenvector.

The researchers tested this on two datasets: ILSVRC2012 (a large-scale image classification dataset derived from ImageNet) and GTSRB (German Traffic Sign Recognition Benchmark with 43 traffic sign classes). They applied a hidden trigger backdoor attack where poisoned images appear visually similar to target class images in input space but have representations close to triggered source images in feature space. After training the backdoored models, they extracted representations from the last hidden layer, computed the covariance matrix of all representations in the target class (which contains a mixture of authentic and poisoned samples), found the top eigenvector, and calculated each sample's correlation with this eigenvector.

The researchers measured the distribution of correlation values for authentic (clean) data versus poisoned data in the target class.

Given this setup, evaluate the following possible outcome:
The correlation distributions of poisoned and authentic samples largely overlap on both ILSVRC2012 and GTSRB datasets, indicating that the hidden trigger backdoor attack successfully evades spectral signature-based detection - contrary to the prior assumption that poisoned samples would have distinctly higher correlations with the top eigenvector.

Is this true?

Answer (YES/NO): YES